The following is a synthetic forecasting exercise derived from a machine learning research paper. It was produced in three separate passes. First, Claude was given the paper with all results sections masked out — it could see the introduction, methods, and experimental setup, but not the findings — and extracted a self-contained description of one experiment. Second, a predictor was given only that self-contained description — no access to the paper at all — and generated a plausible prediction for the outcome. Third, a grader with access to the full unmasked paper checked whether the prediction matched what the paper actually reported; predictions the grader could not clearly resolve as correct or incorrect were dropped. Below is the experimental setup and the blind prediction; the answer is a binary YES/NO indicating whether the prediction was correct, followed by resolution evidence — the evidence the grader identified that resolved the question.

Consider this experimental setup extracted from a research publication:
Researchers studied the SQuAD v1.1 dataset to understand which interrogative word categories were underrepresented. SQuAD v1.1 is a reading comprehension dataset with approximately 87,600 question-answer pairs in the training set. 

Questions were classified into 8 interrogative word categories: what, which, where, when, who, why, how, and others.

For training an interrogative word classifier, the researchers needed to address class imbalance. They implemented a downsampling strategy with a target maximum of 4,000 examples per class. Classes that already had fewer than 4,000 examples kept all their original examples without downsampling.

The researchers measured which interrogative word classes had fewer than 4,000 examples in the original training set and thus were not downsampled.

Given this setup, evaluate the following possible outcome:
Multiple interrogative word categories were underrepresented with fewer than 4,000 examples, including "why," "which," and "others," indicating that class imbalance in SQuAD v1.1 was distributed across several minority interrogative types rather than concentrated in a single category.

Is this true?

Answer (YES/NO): NO